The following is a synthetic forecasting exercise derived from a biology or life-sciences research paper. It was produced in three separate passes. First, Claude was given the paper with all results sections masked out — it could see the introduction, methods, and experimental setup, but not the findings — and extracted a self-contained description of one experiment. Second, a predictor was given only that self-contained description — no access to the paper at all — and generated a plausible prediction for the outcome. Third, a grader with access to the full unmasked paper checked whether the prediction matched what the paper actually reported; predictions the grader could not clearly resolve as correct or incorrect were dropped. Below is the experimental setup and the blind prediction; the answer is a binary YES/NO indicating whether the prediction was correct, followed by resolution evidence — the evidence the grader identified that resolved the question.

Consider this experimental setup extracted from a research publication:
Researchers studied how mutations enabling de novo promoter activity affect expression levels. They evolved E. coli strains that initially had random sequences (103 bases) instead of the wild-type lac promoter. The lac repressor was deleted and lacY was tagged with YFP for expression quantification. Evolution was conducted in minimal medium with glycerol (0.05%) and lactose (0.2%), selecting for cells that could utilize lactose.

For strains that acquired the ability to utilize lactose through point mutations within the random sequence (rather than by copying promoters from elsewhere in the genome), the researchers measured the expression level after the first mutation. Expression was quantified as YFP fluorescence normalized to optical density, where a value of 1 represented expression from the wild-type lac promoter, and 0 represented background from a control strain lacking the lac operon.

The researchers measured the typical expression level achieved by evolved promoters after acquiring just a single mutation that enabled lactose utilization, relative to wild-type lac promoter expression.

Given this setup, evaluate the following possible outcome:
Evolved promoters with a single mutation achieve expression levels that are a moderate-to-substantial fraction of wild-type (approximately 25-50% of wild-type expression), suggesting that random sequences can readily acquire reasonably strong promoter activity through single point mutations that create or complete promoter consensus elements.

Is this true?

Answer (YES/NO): YES